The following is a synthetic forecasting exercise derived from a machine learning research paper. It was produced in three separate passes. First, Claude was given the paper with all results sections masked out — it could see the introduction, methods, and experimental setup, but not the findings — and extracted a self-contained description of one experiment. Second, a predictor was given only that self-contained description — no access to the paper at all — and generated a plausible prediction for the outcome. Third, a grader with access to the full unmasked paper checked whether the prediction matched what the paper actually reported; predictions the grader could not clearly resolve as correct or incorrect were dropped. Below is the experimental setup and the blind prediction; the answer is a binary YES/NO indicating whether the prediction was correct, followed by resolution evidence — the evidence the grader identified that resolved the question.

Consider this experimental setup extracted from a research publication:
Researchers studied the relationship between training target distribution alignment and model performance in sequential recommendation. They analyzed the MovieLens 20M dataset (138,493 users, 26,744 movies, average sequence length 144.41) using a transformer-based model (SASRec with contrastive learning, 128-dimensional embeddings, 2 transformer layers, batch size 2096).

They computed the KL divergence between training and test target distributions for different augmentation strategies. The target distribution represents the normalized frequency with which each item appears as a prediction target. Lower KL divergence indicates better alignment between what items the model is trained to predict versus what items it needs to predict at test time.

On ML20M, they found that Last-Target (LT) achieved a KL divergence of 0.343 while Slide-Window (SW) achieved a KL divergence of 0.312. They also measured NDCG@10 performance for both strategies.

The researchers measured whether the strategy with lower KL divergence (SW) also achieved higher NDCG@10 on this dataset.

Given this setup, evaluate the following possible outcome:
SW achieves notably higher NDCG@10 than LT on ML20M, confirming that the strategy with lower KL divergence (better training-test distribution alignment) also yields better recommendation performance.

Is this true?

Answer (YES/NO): NO